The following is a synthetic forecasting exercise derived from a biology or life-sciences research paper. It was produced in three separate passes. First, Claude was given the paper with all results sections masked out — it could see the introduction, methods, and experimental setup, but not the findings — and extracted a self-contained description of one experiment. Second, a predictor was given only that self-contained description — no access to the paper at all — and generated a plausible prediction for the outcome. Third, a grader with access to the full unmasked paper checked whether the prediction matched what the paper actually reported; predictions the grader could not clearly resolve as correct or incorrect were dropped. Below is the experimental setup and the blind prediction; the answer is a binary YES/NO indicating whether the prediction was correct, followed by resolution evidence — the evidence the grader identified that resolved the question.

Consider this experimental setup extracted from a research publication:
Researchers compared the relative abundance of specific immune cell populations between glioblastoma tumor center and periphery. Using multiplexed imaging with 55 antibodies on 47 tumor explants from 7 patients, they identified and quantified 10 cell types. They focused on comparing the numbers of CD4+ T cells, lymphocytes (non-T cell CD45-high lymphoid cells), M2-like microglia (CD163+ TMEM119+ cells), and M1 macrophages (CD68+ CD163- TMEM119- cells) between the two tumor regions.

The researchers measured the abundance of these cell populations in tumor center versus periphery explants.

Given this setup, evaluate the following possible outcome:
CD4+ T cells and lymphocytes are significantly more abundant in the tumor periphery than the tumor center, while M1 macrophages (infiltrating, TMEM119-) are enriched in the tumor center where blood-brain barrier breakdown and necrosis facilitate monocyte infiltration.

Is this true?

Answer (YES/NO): NO